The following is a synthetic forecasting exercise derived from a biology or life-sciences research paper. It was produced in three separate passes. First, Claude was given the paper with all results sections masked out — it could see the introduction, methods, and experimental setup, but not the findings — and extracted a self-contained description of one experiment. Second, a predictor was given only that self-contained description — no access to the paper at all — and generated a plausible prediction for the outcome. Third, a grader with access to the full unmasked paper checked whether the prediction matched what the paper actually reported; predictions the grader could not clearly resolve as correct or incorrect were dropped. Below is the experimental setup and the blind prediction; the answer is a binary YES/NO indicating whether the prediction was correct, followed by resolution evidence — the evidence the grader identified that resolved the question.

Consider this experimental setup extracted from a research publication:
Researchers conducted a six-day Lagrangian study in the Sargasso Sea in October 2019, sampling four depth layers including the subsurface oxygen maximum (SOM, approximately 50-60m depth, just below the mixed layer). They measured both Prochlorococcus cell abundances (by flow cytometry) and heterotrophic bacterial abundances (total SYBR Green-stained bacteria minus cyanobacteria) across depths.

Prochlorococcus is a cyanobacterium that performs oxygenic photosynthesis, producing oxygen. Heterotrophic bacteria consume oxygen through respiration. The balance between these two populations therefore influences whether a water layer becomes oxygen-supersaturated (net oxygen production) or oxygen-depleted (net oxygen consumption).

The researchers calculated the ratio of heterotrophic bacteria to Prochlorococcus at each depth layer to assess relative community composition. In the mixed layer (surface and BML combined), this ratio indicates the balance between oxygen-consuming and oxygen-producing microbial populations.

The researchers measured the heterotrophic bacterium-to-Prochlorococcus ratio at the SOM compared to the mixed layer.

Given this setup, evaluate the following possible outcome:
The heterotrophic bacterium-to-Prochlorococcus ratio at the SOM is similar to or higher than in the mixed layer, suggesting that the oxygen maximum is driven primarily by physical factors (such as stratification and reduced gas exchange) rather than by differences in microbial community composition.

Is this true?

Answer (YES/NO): NO